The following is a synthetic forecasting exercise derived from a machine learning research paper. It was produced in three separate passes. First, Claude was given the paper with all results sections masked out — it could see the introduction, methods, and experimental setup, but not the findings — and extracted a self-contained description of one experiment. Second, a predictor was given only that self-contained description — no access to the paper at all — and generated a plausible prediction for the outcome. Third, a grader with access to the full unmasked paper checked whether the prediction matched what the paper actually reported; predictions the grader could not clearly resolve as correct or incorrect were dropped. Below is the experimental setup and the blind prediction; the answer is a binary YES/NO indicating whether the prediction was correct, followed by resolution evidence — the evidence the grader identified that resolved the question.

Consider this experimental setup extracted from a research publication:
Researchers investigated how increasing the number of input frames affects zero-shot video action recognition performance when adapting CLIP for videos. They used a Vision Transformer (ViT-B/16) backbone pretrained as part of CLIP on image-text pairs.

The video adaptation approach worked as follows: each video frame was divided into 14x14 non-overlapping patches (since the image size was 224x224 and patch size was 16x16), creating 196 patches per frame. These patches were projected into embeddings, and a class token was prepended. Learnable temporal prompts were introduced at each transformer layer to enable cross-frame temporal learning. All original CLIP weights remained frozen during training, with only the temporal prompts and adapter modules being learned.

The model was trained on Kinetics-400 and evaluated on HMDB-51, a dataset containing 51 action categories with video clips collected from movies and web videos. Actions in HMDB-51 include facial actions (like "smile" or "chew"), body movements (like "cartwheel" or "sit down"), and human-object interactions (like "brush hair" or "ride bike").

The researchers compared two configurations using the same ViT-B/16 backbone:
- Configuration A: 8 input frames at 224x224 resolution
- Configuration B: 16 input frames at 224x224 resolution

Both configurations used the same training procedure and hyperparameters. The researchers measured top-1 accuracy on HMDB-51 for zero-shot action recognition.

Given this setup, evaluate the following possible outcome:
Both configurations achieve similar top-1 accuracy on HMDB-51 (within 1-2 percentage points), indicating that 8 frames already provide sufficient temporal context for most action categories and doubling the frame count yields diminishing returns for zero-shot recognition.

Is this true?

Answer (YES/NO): YES